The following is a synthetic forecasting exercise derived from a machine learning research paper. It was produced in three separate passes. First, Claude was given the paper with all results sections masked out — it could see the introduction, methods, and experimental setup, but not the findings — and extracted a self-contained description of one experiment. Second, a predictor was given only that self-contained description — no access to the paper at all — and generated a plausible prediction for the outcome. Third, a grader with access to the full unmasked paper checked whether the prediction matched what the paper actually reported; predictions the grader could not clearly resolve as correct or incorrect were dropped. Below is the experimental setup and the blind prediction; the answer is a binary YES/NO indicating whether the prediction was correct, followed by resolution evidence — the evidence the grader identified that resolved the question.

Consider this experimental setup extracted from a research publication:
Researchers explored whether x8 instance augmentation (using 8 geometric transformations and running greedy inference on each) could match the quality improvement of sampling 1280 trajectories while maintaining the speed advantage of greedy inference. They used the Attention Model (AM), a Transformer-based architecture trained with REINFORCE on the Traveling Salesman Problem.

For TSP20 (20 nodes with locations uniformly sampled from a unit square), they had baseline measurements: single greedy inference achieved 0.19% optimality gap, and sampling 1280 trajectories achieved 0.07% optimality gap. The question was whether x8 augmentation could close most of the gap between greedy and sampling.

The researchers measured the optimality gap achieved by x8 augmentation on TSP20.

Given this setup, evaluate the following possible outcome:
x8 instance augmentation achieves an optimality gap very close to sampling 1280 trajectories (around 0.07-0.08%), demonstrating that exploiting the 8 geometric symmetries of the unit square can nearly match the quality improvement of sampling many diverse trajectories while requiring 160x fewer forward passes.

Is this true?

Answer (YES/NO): NO